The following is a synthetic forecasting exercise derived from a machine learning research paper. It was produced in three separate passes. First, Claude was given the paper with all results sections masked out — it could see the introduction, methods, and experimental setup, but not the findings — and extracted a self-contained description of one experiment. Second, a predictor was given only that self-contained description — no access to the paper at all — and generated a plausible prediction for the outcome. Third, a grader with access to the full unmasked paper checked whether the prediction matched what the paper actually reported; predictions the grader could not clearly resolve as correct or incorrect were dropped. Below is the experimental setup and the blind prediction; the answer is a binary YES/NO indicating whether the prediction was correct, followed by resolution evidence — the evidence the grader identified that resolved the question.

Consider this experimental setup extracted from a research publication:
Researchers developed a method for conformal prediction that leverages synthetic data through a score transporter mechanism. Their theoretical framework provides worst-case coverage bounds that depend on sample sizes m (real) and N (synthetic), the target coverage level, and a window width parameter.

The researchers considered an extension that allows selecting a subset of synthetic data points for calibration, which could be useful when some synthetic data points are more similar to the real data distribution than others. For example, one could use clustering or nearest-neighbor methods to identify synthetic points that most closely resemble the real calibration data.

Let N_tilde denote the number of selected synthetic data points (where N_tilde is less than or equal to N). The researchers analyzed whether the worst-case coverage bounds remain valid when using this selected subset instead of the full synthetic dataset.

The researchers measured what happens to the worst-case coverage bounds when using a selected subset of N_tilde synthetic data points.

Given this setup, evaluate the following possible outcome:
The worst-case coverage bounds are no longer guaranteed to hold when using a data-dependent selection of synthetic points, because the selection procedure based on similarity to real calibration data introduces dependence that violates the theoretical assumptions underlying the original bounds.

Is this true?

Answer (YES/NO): NO